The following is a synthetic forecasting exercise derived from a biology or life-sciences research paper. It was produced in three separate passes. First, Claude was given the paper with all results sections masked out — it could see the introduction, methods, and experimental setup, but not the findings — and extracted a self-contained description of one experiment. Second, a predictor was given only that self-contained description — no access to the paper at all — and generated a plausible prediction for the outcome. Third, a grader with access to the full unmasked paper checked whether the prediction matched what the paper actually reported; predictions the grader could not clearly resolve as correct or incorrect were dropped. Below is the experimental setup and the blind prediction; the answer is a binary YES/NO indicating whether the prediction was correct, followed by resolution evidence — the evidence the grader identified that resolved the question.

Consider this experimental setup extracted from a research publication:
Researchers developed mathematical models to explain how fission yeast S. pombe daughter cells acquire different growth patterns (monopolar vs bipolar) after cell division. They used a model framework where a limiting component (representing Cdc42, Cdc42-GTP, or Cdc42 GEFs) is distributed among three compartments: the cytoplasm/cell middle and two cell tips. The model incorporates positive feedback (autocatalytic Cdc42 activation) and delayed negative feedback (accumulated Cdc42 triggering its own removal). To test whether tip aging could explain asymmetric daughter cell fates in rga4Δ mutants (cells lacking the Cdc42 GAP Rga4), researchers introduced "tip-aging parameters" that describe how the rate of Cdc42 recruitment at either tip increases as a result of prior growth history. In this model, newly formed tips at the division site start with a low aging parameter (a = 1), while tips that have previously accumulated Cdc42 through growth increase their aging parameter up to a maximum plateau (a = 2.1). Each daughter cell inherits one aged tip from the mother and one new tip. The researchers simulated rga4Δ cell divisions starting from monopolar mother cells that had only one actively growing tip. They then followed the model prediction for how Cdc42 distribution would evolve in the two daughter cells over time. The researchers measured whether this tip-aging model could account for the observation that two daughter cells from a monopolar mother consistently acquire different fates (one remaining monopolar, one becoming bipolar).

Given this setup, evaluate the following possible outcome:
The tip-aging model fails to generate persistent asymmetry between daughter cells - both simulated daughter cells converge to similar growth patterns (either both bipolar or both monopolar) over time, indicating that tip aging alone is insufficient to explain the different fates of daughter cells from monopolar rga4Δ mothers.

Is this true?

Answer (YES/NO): NO